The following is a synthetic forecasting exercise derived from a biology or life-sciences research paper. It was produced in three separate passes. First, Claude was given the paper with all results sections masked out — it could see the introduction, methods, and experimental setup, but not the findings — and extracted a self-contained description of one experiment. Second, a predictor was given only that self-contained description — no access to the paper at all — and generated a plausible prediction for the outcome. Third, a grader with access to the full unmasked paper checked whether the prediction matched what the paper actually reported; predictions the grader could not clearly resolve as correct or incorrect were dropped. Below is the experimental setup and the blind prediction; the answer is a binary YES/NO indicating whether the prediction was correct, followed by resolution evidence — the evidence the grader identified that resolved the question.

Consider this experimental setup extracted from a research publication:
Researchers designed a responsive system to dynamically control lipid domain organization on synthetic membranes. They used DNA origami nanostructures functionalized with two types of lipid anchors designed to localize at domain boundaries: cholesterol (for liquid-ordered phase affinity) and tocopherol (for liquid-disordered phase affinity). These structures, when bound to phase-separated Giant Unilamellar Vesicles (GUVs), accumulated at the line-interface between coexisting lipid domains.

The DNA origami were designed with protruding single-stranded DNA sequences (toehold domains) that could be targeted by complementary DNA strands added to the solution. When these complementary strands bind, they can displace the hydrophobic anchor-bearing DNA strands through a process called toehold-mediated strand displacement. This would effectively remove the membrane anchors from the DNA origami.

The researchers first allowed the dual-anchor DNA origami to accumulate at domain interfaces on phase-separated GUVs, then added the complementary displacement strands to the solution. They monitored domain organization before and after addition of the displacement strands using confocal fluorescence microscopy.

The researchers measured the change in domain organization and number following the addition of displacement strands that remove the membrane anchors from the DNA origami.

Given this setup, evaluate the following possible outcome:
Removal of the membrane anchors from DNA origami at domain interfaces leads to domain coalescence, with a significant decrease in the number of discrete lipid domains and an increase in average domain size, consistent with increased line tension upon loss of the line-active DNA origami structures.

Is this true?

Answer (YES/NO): YES